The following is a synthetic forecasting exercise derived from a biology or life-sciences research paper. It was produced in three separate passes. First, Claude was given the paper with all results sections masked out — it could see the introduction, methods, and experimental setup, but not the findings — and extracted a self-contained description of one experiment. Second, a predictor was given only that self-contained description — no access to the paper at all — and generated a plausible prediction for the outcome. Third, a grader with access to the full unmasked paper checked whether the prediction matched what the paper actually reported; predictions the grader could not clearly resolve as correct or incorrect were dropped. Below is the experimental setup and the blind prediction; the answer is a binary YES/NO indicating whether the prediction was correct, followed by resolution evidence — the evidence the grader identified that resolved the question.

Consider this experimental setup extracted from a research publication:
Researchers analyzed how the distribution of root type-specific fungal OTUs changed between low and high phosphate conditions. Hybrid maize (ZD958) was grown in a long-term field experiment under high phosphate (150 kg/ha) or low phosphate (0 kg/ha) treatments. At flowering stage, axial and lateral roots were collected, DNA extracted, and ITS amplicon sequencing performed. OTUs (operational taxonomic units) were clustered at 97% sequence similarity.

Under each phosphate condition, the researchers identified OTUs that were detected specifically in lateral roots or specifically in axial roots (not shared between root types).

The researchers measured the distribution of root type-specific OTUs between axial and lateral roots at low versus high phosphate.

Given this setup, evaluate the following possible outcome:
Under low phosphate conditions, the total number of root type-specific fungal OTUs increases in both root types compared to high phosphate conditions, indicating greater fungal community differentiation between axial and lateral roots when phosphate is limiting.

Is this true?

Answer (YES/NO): NO